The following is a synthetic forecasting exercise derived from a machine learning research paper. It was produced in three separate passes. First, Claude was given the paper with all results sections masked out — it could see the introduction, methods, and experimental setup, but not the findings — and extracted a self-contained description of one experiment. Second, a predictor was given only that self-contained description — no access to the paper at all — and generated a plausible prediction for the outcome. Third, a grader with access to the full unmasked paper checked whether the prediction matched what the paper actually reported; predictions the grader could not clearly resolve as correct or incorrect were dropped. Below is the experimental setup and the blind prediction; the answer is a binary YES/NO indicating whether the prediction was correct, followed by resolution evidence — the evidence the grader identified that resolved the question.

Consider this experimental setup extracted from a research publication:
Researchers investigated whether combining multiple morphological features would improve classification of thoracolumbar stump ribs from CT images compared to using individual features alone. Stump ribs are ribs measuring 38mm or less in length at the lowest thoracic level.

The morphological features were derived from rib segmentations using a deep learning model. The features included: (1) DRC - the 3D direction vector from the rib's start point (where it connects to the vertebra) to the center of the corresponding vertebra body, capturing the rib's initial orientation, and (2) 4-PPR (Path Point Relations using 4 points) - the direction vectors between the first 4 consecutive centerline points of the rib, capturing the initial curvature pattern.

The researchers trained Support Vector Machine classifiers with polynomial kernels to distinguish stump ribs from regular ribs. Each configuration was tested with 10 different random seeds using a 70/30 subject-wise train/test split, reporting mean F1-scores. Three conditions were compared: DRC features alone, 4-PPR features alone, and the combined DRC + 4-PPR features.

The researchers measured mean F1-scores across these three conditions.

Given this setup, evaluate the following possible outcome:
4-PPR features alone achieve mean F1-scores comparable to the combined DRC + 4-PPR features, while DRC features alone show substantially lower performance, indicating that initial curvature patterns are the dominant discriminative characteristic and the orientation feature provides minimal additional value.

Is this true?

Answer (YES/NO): YES